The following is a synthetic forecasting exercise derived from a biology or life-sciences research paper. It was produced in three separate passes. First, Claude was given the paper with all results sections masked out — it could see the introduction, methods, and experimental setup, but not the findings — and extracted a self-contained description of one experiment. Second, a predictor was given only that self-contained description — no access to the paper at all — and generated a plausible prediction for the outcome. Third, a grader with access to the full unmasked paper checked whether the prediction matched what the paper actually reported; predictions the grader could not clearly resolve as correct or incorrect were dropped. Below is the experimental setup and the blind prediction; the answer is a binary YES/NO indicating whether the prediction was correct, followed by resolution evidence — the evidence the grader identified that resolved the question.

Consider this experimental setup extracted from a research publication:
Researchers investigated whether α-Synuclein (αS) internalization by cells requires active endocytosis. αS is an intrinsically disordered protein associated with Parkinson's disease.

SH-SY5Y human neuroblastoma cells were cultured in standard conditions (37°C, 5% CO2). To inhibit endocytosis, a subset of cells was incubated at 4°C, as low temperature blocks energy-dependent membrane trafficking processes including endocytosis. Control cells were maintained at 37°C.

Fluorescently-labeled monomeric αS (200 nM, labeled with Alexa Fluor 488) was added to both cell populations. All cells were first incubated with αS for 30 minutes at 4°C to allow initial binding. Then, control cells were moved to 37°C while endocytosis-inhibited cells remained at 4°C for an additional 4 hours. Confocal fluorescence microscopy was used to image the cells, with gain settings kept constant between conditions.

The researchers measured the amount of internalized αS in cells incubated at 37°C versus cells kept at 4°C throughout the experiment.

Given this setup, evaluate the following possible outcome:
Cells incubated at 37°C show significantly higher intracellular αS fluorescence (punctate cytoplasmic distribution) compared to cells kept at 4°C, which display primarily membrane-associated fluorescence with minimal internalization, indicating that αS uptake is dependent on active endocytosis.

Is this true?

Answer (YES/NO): YES